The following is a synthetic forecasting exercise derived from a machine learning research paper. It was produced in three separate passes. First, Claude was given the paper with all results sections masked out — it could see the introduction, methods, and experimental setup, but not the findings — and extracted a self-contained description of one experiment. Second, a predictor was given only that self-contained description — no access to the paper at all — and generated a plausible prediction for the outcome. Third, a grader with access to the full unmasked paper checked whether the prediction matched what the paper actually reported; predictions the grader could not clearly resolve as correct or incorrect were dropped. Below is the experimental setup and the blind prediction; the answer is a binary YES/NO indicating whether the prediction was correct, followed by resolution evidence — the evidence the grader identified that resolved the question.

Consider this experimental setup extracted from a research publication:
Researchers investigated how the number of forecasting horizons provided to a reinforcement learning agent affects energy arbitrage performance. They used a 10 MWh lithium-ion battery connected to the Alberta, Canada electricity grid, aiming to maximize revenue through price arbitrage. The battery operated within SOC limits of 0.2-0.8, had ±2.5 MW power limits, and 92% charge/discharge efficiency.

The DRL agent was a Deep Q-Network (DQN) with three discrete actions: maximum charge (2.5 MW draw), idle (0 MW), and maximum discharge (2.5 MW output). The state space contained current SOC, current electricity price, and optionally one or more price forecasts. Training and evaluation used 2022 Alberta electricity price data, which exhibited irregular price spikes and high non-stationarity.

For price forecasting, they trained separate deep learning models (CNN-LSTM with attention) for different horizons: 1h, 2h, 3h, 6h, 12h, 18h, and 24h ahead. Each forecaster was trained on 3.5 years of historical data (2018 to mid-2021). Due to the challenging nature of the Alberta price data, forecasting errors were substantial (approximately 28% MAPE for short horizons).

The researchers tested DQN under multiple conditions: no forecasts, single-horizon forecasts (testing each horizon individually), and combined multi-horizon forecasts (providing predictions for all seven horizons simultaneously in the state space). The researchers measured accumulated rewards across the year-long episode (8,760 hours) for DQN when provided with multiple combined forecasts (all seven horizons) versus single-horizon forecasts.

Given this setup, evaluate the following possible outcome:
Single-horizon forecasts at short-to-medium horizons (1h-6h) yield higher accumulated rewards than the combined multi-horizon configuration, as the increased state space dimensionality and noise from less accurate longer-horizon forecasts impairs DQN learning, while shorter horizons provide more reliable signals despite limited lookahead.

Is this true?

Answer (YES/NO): NO